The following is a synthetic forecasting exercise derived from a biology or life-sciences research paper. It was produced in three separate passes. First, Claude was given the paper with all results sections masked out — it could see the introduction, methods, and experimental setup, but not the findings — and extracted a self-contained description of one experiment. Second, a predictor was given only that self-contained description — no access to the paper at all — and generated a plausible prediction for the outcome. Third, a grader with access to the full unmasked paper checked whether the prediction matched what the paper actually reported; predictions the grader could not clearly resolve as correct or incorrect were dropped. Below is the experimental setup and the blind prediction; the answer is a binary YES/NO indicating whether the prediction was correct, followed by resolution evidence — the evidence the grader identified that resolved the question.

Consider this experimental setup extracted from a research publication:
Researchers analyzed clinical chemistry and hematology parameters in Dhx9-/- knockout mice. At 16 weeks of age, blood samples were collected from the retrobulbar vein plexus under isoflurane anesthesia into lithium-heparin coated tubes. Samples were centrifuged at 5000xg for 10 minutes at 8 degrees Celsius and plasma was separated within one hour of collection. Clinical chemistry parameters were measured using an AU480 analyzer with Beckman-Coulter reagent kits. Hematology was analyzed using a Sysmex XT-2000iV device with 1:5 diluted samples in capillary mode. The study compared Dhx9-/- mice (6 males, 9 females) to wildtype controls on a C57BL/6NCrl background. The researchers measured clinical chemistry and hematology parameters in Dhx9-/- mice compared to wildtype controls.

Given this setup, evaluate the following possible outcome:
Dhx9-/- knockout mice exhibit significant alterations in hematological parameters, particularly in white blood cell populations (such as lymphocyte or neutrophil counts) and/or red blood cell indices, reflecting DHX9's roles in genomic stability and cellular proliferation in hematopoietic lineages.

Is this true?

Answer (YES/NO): YES